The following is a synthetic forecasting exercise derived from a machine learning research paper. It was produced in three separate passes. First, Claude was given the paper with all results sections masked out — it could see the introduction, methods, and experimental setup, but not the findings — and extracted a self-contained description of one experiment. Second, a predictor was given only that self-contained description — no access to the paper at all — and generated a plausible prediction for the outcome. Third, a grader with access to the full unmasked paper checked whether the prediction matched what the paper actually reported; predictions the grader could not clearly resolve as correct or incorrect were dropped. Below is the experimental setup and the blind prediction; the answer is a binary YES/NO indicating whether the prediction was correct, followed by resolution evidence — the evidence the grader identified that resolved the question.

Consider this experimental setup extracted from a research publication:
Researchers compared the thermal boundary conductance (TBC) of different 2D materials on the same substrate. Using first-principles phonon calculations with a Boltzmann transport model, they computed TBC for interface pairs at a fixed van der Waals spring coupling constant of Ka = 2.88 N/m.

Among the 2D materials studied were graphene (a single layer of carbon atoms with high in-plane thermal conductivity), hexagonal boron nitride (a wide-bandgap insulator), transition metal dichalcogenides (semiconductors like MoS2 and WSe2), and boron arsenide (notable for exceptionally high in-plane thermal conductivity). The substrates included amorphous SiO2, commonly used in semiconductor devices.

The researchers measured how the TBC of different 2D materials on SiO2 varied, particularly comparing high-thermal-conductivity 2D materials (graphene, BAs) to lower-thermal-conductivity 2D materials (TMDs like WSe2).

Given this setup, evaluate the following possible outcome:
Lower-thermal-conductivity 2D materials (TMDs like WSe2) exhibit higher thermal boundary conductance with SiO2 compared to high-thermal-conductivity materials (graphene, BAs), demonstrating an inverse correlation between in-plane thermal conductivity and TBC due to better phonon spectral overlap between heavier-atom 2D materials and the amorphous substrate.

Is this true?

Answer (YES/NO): NO